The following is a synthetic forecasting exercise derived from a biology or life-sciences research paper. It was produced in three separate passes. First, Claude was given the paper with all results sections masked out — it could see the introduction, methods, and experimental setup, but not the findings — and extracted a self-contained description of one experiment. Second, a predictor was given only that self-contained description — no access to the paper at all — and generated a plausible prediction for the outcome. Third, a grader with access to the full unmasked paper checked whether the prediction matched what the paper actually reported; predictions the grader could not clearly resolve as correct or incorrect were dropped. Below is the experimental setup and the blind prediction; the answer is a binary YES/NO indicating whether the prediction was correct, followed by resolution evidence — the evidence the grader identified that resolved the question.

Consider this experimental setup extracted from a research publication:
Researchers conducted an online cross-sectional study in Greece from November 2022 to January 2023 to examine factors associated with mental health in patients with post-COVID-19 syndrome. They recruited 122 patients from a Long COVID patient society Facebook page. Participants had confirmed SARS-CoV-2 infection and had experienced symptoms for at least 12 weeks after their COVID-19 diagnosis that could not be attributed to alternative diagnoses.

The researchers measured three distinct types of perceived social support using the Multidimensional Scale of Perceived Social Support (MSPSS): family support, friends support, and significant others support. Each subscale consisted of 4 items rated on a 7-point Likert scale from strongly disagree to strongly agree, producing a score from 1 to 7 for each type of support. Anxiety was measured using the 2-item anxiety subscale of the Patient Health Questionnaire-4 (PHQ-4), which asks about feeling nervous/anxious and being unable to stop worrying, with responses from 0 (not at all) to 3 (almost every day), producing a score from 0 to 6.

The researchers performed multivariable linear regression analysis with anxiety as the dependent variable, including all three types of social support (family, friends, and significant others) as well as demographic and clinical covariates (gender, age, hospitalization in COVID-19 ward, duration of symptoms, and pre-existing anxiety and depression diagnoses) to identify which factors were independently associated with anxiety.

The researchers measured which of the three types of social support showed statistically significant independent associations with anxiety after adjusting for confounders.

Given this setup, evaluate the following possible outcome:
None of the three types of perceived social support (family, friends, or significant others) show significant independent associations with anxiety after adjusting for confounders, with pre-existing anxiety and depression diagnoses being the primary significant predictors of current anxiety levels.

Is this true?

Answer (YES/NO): NO